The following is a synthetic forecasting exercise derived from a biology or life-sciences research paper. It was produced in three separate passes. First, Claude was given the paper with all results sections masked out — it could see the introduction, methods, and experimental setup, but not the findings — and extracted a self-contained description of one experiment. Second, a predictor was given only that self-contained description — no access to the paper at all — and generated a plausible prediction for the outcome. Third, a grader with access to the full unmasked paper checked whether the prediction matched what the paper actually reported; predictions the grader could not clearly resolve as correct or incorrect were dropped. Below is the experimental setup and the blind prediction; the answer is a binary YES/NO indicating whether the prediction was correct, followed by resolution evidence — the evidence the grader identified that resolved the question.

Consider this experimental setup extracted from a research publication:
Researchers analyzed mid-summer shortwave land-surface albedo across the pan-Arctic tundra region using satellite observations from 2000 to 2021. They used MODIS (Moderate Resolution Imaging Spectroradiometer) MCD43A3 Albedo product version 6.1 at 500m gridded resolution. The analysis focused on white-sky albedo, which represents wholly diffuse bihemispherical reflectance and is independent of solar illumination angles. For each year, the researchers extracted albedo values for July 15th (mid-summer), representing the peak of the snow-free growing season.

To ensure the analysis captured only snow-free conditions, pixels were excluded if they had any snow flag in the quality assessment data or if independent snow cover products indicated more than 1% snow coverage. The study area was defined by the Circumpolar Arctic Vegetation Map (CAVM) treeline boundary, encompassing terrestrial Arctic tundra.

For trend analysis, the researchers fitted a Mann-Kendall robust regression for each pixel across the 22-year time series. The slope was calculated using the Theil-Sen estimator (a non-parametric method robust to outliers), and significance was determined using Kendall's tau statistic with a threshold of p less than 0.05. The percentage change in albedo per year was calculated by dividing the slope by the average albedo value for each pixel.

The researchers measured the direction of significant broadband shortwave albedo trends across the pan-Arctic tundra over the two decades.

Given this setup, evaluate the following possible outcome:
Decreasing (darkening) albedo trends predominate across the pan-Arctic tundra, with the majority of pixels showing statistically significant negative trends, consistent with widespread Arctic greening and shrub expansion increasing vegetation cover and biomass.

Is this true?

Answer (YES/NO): NO